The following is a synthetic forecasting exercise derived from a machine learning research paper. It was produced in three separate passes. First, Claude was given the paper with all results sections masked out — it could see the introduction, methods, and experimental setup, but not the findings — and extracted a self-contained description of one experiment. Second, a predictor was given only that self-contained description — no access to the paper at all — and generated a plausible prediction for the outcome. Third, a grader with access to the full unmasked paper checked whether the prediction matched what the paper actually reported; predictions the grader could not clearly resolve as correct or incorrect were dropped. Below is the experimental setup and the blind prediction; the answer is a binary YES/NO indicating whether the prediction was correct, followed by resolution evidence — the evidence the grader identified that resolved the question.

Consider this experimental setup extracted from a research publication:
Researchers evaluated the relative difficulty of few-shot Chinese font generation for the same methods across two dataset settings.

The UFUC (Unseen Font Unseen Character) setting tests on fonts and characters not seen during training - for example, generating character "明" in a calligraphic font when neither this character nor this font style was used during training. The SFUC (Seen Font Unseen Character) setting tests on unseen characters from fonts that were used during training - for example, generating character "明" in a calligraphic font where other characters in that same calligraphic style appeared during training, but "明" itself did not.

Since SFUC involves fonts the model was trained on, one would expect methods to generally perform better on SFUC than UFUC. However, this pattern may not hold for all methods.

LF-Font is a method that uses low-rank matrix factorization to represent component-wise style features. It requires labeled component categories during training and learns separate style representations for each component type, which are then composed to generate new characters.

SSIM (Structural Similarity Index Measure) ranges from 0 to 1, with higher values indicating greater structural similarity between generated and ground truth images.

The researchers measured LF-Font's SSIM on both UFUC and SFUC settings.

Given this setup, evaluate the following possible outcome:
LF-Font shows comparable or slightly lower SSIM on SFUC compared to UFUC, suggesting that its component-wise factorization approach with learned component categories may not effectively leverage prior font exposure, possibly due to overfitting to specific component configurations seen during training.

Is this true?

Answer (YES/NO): NO